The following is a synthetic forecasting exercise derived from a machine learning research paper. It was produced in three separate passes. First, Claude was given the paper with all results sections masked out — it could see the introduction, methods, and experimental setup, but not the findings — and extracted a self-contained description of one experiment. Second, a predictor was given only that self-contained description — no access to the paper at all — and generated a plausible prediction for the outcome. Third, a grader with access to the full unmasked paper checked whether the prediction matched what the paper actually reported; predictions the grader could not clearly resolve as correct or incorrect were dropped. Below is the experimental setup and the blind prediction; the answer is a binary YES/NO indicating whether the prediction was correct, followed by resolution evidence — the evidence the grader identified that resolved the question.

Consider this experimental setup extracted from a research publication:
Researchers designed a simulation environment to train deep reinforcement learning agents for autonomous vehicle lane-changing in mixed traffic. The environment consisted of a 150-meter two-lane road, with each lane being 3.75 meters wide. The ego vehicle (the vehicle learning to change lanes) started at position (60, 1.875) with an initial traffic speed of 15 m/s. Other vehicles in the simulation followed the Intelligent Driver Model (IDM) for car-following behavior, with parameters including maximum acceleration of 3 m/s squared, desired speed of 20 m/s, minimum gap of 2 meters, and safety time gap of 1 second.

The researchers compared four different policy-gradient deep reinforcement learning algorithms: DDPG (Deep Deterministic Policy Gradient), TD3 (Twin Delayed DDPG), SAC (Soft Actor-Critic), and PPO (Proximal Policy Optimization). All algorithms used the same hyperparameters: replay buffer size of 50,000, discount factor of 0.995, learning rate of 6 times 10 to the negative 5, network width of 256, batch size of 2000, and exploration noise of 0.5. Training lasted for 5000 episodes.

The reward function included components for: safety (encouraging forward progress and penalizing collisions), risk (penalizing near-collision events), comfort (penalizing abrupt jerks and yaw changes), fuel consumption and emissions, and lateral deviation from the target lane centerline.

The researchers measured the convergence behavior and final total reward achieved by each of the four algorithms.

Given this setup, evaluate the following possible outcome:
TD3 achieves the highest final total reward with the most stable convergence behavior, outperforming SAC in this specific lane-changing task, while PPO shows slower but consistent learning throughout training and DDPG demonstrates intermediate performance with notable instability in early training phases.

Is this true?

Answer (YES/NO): NO